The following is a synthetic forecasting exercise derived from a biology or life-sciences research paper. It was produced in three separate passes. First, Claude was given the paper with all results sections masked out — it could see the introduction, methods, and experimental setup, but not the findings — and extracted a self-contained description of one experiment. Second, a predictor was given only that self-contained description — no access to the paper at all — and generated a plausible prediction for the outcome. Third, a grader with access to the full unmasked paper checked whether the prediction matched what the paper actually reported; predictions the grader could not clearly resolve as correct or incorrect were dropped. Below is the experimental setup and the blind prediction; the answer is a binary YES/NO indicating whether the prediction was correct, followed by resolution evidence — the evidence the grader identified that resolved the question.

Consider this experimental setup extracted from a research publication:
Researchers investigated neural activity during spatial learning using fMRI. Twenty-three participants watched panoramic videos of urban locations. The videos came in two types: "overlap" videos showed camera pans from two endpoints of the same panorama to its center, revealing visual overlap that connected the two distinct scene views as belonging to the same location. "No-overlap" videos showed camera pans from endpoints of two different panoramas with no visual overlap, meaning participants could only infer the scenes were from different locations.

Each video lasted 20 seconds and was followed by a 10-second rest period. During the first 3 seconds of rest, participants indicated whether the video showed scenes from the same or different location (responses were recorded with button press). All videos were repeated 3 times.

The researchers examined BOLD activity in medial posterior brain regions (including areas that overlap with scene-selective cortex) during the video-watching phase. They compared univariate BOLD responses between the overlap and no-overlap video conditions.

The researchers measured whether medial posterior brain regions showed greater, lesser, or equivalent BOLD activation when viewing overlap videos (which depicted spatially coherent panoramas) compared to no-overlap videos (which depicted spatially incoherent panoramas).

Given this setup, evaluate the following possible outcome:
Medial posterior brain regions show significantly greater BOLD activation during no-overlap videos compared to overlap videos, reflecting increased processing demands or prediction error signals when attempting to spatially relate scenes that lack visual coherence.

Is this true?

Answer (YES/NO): YES